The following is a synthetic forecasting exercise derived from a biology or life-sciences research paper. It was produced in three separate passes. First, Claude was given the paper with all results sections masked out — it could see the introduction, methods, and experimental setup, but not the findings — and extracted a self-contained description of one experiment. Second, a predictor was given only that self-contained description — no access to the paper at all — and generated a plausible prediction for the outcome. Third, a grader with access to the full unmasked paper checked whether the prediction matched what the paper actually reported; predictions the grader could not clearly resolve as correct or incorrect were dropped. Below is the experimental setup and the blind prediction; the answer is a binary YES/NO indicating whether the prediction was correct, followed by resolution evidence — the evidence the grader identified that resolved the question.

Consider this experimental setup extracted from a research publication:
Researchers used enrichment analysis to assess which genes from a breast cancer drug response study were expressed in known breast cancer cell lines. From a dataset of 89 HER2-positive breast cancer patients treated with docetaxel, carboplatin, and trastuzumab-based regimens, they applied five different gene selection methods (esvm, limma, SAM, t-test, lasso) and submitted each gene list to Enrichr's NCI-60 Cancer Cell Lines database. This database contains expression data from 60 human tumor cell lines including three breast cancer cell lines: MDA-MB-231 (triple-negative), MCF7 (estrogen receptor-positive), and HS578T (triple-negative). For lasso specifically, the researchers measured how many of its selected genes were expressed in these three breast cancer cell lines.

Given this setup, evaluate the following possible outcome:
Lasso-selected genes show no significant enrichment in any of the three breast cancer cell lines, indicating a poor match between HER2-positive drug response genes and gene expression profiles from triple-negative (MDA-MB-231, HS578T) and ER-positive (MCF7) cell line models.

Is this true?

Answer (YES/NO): NO